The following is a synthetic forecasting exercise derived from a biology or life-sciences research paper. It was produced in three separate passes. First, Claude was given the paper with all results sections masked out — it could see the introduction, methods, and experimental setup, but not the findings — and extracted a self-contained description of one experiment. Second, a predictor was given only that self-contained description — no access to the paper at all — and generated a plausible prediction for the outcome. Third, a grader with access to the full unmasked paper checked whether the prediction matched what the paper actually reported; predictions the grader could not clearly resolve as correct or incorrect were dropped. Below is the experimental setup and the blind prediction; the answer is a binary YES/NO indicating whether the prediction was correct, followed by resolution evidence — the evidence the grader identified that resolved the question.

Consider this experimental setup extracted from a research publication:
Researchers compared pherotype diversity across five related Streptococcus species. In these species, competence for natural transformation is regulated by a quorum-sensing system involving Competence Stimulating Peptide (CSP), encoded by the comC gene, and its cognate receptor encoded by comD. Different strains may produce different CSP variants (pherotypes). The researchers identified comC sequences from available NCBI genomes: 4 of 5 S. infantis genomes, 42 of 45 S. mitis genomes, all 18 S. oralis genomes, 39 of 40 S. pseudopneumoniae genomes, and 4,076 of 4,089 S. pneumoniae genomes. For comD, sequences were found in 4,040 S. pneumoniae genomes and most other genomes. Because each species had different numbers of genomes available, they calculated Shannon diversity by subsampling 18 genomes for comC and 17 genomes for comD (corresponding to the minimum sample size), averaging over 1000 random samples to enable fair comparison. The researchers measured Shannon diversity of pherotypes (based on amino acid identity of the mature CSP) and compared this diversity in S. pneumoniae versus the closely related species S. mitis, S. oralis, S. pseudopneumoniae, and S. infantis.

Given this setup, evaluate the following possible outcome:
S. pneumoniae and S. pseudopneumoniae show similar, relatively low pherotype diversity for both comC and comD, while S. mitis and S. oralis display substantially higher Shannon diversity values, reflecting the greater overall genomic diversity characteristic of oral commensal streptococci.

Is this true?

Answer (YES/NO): NO